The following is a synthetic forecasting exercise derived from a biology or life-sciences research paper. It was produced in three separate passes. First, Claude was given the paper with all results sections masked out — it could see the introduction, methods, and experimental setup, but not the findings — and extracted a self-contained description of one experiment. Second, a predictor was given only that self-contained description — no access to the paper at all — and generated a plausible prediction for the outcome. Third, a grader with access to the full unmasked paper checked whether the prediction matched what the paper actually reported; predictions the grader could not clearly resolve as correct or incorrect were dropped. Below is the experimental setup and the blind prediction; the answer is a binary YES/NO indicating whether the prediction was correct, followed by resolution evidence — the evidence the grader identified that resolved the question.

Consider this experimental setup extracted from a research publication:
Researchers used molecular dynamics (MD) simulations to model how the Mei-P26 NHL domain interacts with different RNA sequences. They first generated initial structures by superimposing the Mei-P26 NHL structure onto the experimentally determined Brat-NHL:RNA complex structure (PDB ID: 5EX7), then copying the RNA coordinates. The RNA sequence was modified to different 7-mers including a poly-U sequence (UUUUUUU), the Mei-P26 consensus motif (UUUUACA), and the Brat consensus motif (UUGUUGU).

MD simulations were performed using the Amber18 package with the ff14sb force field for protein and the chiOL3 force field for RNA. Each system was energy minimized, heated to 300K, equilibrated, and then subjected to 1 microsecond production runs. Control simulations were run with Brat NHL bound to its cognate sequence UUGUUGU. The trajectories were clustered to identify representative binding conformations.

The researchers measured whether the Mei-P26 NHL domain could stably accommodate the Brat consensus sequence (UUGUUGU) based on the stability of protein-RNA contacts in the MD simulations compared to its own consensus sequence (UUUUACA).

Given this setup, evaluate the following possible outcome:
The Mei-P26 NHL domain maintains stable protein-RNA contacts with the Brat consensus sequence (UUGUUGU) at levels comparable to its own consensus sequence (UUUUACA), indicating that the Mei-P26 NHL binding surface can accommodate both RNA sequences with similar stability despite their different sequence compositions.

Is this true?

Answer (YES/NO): NO